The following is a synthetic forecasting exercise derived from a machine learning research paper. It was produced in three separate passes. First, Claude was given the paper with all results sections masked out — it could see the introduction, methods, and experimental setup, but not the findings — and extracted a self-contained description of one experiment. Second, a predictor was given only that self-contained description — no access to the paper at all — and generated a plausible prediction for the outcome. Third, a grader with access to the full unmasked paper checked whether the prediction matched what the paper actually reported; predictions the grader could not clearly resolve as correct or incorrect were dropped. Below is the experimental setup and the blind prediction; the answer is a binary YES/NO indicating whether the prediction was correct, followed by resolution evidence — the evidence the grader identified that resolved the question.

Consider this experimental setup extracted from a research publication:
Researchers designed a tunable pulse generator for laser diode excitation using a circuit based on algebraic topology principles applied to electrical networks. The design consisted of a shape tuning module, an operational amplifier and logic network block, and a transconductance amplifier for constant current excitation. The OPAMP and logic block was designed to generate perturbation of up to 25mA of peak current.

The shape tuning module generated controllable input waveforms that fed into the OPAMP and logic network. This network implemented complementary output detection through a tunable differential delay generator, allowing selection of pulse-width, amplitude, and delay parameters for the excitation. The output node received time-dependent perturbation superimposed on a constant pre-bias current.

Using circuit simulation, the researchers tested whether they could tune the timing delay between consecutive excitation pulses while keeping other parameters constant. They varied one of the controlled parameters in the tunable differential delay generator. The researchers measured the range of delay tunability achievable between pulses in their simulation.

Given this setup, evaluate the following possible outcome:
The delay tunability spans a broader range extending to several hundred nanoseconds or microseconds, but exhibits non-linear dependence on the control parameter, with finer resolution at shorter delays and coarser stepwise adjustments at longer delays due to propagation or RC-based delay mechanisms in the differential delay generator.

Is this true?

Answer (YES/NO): NO